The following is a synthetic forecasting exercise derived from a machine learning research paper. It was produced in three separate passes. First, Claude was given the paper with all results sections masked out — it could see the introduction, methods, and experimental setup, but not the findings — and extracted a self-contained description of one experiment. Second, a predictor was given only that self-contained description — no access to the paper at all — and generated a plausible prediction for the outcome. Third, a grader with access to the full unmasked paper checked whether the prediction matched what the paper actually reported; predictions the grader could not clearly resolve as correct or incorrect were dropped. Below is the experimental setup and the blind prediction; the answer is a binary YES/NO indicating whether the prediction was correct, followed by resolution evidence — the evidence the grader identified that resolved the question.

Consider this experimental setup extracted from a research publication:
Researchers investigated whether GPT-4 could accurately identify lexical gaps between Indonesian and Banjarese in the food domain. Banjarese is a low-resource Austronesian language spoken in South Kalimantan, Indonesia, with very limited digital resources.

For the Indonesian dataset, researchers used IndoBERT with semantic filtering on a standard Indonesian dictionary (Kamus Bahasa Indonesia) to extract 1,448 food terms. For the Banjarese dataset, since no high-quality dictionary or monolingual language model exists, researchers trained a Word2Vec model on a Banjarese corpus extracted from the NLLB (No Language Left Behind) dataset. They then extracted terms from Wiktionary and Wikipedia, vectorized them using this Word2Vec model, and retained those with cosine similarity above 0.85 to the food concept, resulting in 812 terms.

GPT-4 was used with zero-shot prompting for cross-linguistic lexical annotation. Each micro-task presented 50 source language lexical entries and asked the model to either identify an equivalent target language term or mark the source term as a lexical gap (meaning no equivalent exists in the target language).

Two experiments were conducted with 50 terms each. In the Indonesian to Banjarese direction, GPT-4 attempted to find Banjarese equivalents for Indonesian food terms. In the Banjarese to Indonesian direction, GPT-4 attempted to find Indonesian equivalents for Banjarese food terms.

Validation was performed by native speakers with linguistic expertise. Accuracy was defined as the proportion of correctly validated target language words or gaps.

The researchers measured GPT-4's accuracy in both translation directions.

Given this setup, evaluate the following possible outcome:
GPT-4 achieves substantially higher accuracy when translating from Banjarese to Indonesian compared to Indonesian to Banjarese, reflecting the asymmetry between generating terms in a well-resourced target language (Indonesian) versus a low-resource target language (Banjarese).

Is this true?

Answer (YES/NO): YES